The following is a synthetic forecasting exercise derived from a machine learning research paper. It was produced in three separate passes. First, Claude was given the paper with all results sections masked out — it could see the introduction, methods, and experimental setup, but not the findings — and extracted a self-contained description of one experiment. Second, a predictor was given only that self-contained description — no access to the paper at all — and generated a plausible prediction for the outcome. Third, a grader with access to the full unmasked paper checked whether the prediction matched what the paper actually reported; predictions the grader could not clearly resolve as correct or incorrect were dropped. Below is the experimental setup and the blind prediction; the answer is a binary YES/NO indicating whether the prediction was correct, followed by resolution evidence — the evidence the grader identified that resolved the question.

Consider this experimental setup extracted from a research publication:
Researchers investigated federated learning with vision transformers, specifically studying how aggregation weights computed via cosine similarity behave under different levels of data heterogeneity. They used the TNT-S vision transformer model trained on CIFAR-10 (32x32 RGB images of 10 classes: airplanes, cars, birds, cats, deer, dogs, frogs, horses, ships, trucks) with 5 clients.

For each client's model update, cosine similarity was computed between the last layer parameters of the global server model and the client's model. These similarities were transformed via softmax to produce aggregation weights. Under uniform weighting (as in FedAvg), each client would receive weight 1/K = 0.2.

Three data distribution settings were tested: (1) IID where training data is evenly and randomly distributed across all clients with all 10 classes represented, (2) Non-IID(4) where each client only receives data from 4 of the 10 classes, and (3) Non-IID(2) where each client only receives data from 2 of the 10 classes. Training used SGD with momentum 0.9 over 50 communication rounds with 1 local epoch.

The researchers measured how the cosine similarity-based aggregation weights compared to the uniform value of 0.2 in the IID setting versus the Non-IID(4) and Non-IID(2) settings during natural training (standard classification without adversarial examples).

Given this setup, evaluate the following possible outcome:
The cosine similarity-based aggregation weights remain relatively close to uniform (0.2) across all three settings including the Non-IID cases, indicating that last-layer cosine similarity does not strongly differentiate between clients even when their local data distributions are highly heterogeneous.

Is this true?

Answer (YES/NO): NO